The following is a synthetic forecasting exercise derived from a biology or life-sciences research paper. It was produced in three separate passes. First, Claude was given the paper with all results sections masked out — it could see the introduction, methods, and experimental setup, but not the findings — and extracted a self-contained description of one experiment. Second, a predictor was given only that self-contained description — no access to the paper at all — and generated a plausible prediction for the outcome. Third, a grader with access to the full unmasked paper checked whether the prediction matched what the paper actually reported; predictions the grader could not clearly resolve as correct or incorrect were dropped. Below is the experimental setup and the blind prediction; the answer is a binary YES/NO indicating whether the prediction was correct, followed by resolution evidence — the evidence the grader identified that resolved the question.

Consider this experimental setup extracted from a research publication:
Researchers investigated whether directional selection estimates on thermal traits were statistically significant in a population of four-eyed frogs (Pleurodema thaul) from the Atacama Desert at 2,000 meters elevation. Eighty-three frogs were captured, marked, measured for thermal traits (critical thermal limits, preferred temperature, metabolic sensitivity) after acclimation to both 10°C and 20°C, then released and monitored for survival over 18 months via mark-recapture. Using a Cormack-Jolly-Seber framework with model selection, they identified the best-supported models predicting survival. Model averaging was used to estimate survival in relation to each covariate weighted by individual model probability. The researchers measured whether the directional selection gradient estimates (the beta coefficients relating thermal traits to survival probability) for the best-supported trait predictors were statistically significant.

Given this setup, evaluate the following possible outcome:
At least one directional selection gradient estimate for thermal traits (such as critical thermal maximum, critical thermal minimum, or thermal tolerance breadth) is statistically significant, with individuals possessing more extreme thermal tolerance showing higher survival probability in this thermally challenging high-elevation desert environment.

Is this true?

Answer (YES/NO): NO